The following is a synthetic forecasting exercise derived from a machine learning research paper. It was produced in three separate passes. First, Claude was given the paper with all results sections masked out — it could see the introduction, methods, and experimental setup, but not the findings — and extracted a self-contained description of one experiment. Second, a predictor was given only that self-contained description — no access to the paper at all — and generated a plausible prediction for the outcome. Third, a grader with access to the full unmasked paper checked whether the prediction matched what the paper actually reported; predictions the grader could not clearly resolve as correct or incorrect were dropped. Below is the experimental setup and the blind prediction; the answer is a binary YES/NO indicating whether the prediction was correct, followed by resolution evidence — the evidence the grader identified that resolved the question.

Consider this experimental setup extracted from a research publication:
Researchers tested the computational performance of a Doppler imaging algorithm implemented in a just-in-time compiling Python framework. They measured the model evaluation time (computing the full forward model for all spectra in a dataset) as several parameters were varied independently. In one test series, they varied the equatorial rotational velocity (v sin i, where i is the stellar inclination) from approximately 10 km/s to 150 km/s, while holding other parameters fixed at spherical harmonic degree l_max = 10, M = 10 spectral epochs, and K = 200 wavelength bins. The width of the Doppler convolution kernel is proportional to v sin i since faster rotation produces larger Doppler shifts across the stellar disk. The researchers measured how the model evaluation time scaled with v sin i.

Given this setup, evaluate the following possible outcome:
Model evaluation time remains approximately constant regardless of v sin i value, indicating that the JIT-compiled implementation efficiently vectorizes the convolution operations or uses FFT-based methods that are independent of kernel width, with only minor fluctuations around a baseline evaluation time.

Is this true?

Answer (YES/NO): NO